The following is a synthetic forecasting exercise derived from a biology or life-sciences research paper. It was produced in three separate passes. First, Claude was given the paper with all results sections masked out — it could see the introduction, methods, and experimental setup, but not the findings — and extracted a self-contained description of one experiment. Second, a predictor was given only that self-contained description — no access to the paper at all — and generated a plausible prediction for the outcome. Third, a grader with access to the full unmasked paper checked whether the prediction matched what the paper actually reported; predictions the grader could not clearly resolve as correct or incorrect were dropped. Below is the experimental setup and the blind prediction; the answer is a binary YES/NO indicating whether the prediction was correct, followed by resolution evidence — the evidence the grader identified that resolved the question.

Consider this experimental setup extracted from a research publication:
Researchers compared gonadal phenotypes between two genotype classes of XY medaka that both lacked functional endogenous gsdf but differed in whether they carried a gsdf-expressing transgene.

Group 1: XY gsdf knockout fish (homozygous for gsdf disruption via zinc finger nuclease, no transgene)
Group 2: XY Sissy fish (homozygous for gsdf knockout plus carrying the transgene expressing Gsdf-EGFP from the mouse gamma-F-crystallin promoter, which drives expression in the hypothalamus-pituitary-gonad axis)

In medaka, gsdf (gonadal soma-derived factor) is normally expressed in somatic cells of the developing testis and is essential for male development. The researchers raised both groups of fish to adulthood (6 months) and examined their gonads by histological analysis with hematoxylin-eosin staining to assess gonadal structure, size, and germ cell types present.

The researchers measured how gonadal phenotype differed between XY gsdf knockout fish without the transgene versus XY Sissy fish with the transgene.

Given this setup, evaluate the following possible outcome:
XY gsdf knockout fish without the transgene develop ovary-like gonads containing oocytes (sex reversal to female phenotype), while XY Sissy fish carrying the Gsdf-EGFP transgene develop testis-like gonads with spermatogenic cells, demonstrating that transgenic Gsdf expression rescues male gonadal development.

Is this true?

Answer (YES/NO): NO